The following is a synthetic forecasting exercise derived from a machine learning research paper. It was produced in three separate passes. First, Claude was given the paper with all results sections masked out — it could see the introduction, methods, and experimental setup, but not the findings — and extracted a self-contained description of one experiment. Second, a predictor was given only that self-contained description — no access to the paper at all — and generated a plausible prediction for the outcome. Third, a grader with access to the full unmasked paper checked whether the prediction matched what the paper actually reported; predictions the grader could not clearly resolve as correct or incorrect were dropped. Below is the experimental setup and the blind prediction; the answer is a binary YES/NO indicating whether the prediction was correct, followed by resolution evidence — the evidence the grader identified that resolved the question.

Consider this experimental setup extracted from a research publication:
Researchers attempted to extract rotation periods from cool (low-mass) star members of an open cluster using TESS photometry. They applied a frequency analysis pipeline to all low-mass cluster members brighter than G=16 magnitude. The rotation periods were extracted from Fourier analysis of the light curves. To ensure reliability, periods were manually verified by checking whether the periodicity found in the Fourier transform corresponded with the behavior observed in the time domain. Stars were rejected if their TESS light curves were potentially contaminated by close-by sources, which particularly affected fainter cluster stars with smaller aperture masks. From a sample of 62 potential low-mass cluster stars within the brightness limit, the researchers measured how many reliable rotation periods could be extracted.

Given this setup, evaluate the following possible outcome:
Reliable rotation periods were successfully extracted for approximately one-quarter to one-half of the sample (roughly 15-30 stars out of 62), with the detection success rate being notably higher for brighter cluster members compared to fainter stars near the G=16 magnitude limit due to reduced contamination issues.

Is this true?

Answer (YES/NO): YES